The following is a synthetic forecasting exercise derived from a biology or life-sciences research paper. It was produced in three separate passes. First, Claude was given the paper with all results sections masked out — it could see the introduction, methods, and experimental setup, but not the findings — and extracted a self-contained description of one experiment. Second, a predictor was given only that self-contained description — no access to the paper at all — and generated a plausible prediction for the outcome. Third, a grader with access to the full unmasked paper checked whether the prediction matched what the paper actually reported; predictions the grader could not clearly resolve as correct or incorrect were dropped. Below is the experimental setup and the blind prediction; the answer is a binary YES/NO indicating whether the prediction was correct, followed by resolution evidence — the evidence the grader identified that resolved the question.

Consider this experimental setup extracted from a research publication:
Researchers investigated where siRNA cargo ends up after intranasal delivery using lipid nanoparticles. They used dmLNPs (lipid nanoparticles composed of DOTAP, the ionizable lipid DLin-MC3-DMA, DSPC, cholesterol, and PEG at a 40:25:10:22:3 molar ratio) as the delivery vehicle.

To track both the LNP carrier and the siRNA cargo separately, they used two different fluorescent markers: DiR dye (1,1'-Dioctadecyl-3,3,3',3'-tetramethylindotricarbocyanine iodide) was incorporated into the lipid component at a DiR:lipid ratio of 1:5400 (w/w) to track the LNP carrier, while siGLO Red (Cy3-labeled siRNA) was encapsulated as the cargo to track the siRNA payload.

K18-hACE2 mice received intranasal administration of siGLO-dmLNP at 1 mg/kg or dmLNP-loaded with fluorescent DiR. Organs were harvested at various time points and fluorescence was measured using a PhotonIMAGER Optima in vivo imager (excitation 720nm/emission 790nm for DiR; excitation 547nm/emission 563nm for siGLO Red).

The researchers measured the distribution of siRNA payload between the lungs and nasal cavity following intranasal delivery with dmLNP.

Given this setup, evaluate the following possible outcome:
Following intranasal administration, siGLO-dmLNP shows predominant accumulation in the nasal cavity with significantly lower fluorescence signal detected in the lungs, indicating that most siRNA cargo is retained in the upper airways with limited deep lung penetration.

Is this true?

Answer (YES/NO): NO